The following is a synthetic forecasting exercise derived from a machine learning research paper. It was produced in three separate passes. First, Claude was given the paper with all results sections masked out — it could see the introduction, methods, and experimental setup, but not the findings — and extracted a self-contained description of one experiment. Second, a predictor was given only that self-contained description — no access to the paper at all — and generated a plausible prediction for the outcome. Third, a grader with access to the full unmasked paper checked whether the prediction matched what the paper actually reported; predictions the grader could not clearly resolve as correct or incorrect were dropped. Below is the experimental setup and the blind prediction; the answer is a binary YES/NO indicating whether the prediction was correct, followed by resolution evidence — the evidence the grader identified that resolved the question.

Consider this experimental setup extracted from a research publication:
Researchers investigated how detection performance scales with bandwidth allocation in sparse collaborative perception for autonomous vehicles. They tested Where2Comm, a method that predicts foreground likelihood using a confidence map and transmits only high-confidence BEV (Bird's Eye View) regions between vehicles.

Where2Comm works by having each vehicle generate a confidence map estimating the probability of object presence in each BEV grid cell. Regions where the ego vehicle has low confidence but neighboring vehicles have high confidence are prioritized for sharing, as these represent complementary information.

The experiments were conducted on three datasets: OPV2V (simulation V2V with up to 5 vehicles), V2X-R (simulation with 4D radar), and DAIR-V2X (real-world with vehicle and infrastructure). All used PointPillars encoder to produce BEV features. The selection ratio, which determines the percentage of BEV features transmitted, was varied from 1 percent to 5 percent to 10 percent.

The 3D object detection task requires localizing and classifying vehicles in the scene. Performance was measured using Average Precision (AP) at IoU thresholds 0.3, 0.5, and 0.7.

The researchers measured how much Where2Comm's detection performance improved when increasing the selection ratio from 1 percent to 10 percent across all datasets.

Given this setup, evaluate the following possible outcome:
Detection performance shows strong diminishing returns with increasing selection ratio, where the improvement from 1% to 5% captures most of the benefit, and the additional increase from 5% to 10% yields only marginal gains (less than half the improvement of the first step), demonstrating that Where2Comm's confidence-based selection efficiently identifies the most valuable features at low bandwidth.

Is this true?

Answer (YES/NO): YES